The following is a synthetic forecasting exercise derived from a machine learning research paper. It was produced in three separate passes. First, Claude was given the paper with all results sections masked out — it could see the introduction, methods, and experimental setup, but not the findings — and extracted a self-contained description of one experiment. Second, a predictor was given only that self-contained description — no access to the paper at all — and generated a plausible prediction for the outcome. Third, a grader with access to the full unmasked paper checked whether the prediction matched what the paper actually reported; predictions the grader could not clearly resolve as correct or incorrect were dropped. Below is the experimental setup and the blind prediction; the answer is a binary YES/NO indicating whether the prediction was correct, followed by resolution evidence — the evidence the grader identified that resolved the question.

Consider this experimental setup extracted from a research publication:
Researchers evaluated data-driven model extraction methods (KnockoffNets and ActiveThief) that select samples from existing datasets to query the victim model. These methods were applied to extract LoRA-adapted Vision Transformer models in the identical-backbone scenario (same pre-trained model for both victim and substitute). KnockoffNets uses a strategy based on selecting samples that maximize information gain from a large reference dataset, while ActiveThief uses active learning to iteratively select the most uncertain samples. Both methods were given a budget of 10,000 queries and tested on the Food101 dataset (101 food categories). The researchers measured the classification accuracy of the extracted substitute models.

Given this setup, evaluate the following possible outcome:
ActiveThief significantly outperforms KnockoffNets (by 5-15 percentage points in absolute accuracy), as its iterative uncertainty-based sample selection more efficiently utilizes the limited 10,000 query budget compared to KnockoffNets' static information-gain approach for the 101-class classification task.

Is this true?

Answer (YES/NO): NO